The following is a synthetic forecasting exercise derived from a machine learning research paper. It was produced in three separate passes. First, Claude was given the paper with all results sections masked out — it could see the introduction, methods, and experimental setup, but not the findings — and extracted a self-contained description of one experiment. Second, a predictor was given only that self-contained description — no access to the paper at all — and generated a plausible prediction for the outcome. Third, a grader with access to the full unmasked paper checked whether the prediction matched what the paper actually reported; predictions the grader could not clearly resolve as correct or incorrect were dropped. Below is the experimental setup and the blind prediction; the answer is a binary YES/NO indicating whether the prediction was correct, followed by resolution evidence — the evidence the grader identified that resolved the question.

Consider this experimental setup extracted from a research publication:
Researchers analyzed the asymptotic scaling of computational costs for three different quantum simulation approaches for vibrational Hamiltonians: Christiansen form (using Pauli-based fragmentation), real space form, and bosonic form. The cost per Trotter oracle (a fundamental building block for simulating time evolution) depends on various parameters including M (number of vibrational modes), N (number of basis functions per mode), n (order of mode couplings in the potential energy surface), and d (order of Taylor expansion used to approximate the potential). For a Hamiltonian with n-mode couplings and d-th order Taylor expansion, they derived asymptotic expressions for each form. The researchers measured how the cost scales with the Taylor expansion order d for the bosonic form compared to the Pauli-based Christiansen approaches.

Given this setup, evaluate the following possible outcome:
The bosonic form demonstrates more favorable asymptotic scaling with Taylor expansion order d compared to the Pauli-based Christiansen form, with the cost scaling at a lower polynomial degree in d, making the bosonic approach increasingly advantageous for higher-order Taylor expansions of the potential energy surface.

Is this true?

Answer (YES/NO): NO